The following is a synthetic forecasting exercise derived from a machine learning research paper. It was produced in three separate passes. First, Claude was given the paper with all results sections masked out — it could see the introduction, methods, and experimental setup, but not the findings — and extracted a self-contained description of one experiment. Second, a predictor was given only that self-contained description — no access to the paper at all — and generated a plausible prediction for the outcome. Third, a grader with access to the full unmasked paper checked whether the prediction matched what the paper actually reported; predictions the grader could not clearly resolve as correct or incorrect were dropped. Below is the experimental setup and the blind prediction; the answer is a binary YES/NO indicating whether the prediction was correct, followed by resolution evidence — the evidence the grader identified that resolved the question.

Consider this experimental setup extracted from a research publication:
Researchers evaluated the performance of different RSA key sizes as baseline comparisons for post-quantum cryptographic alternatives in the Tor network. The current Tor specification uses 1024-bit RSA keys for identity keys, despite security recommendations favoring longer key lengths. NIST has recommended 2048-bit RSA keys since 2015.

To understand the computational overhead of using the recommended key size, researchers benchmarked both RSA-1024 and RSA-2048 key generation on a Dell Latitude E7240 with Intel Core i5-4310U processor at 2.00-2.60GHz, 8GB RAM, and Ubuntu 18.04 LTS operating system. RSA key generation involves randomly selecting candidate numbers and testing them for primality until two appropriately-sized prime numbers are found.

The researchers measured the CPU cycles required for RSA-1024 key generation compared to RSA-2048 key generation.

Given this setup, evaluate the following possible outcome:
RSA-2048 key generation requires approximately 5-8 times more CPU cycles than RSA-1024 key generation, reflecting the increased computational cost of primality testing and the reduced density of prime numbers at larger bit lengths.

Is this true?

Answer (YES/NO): NO